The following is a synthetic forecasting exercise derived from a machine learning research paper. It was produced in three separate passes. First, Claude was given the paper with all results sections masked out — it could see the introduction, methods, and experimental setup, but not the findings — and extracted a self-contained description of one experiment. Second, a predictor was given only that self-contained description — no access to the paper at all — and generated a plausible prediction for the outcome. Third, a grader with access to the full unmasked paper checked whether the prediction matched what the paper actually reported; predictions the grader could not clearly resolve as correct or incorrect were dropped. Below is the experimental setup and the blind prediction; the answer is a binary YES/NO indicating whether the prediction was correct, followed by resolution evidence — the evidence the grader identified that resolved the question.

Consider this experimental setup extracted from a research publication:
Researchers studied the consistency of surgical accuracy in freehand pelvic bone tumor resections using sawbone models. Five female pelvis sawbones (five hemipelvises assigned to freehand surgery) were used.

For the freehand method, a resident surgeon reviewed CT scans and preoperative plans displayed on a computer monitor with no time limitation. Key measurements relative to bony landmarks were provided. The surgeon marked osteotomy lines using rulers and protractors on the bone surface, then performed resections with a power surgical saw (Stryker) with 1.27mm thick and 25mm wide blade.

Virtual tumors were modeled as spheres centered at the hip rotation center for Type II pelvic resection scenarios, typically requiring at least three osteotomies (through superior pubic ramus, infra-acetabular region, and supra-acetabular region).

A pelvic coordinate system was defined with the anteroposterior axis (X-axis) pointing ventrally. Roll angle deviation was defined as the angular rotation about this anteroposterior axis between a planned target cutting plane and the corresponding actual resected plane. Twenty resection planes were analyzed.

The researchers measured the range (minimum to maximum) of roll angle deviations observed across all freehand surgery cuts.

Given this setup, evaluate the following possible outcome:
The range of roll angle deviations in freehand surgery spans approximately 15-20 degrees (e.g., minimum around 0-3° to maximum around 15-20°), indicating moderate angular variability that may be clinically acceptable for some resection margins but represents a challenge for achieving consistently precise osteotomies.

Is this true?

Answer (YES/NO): NO